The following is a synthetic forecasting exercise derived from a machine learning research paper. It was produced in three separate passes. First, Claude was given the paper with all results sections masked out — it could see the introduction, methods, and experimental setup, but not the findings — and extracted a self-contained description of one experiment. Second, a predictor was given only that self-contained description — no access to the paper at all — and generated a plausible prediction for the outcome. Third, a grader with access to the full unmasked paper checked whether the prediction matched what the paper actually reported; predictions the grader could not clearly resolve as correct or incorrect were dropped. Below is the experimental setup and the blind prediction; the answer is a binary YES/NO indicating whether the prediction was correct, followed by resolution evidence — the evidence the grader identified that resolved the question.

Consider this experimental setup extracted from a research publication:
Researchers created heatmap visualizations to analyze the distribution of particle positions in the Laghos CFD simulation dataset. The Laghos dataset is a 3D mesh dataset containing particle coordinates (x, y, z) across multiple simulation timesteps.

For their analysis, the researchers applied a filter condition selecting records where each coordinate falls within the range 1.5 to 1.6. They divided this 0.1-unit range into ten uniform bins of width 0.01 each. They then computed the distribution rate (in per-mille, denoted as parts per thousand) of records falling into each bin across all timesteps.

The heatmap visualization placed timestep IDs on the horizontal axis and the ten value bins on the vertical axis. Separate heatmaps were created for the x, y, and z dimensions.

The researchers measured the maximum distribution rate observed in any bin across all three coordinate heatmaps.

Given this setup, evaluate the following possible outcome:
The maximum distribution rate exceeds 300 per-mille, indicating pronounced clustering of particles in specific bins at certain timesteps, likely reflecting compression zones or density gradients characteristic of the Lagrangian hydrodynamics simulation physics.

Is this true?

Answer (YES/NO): NO